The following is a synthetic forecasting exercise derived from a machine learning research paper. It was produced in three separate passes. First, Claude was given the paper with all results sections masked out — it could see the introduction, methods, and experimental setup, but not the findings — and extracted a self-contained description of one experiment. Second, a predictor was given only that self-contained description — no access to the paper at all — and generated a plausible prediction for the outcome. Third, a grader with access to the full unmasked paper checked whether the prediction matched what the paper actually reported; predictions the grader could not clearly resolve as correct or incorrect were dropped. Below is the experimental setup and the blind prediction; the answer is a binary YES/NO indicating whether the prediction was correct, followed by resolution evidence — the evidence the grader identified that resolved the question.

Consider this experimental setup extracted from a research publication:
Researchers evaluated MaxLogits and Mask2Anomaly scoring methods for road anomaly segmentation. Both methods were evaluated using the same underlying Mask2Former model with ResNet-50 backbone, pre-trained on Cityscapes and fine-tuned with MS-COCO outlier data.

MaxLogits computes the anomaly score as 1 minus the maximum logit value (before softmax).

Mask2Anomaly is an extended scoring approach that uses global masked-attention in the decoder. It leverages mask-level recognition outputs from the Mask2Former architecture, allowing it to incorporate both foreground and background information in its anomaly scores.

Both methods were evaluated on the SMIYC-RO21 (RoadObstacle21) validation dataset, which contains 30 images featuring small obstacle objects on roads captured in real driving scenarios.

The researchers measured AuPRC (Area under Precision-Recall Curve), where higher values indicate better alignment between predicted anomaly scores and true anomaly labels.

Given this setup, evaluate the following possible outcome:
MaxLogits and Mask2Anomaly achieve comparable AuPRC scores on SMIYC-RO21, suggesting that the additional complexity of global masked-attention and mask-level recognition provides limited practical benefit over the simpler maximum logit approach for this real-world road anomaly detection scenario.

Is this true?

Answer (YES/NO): YES